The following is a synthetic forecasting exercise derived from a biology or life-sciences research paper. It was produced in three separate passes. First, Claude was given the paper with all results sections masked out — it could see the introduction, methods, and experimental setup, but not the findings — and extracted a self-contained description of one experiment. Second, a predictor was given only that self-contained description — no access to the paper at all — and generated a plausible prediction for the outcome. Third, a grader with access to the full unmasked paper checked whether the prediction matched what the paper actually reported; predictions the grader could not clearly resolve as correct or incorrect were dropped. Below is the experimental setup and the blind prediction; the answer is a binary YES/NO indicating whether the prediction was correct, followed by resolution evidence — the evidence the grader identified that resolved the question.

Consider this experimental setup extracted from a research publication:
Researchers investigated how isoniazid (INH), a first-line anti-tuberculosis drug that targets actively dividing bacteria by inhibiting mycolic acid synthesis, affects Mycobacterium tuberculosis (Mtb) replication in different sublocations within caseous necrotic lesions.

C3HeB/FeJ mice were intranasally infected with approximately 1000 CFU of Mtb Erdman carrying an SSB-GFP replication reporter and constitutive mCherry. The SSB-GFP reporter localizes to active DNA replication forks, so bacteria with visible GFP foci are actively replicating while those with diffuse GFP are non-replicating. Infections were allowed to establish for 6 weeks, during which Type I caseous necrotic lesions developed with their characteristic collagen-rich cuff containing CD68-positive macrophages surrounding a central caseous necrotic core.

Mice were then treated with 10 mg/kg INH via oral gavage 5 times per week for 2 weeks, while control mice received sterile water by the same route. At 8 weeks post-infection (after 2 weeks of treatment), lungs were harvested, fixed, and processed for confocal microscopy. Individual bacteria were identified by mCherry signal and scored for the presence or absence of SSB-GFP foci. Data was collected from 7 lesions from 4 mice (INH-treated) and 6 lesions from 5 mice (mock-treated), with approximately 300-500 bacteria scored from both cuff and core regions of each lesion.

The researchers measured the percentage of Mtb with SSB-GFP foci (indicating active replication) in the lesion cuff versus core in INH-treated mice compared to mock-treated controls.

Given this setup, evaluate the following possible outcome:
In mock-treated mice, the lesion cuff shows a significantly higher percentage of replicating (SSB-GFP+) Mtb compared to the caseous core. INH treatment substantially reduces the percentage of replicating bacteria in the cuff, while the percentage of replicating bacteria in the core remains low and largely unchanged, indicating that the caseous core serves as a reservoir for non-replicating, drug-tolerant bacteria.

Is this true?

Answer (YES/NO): NO